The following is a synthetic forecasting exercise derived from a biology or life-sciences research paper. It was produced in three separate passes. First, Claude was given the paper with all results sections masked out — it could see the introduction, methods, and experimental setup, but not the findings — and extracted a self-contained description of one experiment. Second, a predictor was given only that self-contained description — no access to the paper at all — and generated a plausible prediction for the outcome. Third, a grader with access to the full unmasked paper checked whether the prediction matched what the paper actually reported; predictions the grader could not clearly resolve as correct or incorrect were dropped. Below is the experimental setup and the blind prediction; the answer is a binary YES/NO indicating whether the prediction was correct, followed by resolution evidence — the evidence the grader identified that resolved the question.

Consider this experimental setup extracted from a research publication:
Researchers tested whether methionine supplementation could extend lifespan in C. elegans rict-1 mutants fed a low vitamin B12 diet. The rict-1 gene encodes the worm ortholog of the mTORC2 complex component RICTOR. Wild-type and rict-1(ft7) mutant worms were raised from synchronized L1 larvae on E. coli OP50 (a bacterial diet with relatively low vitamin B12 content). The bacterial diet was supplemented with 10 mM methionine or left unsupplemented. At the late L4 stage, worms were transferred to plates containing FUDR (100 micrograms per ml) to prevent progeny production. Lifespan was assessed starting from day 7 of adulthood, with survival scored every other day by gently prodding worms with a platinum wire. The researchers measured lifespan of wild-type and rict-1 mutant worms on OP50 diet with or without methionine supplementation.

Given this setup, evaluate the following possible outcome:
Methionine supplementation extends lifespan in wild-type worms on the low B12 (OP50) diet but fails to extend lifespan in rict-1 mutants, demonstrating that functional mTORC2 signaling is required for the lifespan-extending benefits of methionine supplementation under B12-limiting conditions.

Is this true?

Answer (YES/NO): NO